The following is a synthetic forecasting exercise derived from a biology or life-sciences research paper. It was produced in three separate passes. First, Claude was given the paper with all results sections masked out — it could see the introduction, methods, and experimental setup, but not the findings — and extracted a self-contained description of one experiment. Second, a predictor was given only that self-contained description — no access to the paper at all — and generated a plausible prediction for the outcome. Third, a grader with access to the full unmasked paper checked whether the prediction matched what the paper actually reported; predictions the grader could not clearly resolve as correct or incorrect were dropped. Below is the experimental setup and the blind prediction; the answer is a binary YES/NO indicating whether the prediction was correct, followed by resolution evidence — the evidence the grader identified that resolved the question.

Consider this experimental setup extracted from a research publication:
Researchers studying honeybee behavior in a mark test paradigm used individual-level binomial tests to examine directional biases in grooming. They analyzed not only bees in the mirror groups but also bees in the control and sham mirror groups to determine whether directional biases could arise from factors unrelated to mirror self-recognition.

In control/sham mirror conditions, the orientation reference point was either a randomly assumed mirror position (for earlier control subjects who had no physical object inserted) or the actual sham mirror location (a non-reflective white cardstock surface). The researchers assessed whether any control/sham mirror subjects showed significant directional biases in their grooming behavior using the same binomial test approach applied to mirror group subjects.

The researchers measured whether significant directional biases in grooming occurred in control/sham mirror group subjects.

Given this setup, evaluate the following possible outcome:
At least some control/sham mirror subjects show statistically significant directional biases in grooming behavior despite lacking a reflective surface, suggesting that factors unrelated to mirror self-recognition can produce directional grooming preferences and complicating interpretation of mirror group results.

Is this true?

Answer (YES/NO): YES